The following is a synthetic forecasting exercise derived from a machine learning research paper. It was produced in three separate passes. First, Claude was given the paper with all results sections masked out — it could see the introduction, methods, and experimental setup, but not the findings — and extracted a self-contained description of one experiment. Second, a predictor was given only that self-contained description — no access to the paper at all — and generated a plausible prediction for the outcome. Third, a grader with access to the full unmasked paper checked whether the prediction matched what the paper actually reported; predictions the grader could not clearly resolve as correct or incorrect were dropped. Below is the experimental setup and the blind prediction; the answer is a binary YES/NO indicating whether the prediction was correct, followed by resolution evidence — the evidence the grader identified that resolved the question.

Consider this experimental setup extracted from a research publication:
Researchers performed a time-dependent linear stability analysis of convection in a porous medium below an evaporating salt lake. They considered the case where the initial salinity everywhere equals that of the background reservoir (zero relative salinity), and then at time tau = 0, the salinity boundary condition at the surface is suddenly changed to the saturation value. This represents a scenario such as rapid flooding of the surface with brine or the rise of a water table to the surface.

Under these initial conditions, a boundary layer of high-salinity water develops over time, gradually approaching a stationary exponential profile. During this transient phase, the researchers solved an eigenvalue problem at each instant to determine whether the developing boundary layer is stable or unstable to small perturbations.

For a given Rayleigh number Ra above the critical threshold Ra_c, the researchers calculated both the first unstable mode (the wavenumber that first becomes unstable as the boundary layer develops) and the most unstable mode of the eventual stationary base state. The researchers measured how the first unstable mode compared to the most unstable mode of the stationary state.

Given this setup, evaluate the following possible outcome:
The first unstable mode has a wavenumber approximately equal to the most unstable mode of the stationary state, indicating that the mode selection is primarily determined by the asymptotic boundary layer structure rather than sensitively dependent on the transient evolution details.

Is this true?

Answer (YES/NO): NO